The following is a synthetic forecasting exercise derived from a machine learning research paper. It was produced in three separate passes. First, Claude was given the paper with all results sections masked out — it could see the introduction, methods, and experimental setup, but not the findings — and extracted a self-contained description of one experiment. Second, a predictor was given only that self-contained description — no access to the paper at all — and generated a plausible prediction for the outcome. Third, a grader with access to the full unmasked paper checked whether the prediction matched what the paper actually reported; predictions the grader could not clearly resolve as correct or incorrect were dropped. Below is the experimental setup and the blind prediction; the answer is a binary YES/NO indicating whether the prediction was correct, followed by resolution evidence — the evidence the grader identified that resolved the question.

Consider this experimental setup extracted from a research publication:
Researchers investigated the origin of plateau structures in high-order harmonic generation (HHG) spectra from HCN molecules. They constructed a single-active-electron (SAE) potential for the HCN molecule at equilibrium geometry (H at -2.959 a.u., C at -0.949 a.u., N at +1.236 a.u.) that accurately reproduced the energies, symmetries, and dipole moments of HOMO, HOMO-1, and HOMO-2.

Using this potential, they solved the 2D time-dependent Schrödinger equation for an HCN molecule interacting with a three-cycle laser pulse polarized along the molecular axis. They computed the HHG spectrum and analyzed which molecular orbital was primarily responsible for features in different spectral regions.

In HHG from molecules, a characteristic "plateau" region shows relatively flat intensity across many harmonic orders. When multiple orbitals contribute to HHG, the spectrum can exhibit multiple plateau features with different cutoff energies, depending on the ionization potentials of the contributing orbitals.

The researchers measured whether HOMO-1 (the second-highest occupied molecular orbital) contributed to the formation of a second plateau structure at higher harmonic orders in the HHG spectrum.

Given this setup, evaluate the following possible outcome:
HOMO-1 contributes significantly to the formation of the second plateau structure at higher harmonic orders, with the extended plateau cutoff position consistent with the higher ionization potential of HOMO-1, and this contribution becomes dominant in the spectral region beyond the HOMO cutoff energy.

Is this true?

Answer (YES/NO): YES